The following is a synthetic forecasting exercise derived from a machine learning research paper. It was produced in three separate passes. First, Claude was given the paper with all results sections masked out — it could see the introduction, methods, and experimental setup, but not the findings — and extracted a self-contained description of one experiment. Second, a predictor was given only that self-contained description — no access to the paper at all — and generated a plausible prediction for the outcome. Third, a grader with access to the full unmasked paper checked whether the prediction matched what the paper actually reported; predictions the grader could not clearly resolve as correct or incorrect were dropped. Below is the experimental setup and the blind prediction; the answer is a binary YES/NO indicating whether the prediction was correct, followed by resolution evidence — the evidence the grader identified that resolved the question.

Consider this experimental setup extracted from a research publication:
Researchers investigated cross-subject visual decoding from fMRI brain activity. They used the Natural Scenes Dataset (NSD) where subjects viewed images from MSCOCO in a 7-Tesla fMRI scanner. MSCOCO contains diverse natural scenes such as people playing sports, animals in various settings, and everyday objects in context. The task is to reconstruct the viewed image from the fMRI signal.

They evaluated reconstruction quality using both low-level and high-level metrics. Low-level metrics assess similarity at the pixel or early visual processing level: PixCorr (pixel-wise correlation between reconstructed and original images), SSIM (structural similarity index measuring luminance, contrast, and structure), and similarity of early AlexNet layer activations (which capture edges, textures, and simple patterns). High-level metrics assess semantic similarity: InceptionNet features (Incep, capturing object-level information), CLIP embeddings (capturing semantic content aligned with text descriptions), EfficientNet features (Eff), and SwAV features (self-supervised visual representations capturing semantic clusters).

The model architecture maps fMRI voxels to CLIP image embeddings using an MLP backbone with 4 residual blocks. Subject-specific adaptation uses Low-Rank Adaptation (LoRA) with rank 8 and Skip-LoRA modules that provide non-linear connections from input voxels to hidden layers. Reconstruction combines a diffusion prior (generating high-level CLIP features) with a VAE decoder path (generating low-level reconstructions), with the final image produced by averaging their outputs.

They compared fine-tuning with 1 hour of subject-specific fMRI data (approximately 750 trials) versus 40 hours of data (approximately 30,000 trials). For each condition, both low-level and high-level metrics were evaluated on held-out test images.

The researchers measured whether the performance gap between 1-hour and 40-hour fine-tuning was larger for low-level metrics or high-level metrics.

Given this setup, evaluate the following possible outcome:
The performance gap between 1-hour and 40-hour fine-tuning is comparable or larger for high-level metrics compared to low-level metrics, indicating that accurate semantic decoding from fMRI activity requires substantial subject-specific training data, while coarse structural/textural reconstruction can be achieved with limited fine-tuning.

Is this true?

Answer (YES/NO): YES